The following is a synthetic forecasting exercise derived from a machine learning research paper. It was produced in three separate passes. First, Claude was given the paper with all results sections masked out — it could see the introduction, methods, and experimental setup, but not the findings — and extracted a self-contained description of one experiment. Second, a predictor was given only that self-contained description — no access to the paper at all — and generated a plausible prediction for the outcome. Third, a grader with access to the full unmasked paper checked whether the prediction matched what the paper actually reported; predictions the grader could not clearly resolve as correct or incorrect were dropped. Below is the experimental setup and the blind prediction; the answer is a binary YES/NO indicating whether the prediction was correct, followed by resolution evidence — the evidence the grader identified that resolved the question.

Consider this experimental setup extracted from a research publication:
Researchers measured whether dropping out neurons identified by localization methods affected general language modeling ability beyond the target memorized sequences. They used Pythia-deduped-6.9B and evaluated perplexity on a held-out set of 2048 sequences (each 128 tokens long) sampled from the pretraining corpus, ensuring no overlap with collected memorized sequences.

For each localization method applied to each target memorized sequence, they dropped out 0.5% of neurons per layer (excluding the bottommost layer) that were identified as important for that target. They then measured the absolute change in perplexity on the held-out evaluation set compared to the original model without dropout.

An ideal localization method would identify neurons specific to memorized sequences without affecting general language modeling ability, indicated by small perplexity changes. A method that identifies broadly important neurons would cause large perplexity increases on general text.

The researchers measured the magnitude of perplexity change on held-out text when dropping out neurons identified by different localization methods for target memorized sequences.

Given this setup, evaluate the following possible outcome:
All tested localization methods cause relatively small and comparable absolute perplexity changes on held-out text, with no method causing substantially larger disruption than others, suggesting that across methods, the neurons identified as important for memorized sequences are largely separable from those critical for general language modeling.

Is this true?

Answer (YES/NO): NO